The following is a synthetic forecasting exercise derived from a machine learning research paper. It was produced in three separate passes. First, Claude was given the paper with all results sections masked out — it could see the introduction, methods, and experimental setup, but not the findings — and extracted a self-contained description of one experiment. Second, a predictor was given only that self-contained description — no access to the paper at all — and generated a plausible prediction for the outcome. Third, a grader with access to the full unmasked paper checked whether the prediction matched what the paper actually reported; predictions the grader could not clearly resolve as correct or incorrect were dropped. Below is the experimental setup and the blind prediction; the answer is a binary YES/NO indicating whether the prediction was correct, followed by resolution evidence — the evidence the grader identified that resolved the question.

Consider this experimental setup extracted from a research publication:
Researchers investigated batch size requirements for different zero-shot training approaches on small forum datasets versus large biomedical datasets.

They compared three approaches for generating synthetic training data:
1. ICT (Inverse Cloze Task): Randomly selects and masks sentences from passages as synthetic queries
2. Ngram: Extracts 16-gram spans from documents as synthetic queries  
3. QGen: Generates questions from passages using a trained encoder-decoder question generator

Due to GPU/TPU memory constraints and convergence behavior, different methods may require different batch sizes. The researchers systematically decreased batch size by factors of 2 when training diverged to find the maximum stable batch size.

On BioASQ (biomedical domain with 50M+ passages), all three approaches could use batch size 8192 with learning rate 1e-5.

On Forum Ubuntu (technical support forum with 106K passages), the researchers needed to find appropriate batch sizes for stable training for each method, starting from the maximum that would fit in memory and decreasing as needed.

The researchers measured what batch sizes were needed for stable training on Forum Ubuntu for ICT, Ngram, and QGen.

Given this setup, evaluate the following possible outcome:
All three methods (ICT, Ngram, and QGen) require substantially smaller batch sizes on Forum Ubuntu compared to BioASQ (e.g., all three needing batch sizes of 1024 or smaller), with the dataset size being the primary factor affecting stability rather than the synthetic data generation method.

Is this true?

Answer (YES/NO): NO